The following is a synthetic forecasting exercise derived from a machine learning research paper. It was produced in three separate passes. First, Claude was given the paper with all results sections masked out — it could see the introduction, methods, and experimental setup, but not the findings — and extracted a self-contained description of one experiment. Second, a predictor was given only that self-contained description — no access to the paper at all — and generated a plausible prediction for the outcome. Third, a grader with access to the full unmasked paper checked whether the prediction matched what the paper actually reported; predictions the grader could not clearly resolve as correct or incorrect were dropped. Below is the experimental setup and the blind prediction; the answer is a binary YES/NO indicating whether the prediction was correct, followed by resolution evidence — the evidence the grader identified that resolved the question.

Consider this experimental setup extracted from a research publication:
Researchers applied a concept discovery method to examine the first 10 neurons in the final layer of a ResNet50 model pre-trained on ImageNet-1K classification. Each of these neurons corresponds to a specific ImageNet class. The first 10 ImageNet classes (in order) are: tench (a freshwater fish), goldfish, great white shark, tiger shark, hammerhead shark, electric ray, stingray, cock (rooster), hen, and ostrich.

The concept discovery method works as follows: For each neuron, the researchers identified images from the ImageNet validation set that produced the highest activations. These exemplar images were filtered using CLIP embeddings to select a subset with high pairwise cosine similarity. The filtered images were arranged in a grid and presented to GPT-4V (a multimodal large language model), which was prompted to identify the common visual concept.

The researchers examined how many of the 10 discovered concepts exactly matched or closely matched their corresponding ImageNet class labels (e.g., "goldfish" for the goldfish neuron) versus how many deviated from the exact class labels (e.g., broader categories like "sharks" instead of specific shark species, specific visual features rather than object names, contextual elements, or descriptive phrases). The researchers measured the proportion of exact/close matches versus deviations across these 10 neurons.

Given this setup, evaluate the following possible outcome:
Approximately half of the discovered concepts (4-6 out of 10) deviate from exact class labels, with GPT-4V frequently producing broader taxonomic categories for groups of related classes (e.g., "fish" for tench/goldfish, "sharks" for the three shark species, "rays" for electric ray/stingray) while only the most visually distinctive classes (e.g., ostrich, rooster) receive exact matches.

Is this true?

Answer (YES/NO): NO